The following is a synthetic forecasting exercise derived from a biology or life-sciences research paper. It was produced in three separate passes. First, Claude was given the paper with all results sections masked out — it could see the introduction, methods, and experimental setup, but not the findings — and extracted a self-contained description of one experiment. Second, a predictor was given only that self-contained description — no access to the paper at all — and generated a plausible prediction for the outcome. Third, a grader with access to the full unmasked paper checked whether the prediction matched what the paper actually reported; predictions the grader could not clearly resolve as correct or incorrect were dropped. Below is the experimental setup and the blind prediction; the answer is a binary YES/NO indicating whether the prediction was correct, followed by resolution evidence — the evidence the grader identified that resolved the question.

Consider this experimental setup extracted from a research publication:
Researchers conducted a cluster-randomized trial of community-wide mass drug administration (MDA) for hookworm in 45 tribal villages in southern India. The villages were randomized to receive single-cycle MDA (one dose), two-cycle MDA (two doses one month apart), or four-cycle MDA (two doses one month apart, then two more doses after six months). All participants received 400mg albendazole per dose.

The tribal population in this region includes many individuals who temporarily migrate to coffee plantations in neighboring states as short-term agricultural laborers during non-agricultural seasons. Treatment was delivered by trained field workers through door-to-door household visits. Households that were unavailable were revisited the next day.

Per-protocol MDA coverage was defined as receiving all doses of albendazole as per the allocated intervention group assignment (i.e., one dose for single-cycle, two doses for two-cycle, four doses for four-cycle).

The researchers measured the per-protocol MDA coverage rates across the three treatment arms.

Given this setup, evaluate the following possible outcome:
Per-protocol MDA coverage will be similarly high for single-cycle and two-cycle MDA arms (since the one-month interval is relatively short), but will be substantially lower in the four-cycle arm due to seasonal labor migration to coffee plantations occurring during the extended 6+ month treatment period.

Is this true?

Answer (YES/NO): NO